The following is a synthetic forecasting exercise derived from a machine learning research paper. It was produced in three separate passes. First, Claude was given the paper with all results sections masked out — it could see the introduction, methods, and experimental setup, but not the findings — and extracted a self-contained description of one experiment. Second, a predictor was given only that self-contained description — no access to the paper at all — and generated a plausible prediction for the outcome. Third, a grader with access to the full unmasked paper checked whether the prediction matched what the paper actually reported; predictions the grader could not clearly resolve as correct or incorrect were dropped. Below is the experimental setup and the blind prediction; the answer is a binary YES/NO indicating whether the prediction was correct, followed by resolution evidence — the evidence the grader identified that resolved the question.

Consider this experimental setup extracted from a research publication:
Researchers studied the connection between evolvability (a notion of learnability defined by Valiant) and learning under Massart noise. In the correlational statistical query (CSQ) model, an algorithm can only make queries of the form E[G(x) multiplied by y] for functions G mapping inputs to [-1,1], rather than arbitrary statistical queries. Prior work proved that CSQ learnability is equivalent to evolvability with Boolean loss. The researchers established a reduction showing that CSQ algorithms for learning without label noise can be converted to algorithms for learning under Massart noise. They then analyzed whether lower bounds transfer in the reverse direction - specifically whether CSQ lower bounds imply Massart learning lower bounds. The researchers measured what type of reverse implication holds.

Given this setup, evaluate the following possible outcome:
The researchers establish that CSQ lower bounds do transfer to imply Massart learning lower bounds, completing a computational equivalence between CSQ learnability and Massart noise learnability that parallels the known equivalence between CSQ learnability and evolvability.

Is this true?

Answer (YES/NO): NO